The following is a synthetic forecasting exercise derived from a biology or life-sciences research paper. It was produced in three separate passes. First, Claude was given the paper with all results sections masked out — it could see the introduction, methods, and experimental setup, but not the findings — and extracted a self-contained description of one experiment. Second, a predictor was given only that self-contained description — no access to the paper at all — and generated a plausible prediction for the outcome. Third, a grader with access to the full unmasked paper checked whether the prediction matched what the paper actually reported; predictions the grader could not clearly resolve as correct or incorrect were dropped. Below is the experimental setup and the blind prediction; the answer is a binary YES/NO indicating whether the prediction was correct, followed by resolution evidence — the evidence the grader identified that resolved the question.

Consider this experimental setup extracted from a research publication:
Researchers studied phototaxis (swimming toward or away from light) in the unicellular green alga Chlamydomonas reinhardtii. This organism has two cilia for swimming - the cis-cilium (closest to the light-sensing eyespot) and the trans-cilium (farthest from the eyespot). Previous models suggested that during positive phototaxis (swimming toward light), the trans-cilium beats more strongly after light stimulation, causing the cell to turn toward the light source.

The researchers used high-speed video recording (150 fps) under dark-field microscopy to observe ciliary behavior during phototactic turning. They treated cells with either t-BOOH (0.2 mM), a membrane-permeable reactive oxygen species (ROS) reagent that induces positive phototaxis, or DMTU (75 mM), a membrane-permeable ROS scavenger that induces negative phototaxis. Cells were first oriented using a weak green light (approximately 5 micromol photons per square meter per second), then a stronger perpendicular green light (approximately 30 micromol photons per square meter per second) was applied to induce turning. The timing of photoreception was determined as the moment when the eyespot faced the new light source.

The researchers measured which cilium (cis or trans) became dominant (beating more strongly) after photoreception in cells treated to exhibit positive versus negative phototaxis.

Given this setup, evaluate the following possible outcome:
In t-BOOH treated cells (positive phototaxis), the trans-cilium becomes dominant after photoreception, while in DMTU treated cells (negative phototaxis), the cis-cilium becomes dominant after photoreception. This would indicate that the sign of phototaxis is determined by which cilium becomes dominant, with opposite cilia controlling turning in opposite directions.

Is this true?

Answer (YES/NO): NO